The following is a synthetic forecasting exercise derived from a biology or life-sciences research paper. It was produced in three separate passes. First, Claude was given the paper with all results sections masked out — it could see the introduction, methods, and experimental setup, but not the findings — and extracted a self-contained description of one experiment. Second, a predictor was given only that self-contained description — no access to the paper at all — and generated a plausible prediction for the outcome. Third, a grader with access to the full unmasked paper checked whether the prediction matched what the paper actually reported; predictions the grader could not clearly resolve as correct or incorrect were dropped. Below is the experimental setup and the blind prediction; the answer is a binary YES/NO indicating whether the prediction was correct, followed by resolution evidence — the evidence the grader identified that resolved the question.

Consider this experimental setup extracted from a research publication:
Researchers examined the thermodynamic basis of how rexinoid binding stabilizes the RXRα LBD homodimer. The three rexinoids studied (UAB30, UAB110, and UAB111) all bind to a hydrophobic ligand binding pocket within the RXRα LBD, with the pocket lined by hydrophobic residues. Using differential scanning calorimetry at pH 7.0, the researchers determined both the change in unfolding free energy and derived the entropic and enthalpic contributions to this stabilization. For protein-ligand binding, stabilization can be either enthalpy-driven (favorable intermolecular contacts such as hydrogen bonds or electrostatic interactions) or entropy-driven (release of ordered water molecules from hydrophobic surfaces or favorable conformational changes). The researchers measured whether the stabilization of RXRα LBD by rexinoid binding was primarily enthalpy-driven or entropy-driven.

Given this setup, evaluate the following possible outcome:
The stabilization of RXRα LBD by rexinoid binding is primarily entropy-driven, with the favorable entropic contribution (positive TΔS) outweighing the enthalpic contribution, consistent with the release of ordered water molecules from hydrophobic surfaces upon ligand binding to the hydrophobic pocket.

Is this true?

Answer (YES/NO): YES